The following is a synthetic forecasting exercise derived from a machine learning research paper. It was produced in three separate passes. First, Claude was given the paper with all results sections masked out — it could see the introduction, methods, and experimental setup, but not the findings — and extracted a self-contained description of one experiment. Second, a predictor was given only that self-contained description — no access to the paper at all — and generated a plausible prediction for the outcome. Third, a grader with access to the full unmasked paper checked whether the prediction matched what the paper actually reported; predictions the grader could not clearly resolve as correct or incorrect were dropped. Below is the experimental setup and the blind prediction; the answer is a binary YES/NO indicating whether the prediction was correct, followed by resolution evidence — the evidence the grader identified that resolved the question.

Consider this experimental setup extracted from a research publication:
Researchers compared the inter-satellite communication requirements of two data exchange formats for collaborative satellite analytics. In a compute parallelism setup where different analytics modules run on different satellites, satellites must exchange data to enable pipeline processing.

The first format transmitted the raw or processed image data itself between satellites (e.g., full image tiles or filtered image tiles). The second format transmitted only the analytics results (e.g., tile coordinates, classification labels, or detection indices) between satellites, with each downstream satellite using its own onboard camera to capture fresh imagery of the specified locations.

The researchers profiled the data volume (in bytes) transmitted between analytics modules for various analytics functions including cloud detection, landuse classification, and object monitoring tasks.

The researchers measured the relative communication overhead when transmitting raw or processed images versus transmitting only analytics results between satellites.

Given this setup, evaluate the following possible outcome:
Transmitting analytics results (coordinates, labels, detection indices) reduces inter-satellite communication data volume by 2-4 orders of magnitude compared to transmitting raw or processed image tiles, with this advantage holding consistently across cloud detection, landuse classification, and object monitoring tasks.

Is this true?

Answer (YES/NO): NO